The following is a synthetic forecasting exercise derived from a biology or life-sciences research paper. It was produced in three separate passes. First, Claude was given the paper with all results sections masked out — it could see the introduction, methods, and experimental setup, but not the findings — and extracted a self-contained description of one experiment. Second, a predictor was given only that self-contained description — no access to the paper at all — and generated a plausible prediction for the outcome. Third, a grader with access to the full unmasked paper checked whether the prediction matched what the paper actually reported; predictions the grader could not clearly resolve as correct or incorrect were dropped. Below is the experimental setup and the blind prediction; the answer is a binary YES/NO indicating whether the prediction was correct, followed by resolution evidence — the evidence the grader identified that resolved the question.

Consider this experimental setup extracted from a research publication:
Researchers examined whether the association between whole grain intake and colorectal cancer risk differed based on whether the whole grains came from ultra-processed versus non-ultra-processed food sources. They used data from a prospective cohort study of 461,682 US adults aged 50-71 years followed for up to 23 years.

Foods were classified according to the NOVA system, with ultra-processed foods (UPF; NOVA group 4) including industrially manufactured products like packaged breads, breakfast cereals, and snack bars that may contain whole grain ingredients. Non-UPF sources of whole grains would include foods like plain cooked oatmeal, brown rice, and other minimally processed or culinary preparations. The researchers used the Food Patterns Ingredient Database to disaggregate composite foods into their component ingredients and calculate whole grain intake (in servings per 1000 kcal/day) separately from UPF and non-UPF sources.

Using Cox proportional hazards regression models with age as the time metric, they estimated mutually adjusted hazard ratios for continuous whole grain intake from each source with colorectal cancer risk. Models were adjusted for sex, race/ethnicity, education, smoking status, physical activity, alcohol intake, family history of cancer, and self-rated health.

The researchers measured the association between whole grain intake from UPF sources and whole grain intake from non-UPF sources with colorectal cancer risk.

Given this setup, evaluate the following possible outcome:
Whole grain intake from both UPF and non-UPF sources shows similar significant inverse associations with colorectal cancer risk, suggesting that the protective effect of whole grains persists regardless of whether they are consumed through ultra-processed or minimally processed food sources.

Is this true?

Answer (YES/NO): NO